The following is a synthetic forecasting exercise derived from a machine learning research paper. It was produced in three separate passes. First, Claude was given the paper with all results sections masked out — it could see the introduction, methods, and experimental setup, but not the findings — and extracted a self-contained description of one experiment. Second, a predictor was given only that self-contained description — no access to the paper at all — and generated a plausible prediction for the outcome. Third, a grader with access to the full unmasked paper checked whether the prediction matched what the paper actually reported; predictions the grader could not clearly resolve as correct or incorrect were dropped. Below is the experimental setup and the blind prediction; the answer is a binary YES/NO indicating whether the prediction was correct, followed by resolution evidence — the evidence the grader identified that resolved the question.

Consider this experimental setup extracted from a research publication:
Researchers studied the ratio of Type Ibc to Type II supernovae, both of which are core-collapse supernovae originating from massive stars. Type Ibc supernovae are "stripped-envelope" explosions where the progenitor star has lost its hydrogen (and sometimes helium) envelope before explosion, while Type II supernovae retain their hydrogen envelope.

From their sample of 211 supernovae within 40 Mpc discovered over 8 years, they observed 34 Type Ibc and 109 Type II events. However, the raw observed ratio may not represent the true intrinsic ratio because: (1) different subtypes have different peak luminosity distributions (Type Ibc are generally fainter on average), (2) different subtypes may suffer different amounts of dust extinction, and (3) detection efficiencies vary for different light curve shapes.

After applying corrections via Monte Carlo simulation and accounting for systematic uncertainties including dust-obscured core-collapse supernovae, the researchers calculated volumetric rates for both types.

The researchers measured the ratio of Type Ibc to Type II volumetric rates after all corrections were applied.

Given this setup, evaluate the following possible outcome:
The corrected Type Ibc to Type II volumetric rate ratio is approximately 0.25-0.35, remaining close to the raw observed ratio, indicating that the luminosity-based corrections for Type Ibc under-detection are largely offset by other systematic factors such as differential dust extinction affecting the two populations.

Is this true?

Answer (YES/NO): YES